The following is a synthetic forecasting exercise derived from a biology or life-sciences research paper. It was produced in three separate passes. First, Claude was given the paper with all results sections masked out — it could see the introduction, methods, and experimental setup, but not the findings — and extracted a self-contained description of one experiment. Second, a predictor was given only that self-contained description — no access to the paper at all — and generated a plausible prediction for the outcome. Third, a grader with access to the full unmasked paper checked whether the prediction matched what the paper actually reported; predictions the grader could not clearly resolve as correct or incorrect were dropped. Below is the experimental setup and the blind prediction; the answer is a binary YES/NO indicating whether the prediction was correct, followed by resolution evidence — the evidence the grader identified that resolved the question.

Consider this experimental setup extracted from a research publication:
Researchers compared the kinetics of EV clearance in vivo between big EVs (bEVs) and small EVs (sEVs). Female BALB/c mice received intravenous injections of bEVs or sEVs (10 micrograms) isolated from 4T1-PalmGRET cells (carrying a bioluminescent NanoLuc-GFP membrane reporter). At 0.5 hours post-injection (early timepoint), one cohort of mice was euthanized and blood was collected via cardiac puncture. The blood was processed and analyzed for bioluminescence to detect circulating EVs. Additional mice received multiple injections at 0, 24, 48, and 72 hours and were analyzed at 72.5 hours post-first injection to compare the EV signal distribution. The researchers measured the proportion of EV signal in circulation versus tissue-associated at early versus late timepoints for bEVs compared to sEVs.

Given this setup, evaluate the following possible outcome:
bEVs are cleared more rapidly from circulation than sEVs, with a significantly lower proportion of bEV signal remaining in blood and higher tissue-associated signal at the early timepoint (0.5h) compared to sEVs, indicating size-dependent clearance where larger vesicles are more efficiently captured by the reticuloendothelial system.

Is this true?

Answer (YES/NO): NO